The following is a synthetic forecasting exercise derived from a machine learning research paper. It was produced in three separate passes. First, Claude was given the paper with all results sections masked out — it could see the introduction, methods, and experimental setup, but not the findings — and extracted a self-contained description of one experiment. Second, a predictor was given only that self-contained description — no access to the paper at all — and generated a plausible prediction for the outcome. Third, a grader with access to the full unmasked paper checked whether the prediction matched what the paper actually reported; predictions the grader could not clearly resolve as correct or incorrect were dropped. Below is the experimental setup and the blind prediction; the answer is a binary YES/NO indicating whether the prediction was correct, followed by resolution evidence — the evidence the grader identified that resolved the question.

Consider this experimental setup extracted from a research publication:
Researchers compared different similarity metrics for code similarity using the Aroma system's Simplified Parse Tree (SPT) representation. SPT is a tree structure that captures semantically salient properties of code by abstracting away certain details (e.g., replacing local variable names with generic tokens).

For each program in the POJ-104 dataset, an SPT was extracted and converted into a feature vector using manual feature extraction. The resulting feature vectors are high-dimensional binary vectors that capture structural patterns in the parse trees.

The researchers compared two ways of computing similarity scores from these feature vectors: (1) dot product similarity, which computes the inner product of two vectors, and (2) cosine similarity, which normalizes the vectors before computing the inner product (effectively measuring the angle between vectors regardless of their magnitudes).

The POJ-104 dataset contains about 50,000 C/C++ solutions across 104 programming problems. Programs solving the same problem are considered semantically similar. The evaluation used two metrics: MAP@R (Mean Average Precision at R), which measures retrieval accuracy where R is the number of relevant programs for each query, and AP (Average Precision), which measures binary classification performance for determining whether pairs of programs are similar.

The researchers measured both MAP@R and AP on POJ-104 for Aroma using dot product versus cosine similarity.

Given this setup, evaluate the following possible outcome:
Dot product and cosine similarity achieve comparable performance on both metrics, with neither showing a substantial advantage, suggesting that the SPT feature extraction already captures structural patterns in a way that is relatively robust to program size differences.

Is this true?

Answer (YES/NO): NO